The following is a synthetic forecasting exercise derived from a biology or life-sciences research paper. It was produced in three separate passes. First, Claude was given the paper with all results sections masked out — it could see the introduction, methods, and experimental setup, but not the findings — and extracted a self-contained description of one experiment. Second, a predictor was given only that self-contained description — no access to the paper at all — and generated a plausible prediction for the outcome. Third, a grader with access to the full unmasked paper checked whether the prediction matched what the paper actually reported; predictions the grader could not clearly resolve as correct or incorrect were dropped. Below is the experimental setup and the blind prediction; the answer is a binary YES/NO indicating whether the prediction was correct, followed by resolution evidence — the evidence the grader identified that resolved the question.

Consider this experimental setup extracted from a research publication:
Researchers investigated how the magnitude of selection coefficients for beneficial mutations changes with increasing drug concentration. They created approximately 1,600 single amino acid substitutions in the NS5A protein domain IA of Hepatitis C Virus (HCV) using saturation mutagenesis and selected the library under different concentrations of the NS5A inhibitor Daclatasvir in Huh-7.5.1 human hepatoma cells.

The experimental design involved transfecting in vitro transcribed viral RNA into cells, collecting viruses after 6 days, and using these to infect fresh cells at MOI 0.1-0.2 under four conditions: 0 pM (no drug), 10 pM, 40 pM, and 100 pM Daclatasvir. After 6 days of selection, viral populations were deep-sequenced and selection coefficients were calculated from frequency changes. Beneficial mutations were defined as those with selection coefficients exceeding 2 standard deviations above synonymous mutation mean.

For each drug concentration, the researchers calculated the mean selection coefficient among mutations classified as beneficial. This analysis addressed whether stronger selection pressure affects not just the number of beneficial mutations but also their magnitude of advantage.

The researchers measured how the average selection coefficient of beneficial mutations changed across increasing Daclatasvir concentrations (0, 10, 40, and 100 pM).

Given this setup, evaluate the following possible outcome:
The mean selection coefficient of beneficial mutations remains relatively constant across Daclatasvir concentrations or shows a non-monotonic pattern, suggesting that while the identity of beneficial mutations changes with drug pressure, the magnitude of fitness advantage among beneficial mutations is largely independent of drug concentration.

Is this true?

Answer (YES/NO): NO